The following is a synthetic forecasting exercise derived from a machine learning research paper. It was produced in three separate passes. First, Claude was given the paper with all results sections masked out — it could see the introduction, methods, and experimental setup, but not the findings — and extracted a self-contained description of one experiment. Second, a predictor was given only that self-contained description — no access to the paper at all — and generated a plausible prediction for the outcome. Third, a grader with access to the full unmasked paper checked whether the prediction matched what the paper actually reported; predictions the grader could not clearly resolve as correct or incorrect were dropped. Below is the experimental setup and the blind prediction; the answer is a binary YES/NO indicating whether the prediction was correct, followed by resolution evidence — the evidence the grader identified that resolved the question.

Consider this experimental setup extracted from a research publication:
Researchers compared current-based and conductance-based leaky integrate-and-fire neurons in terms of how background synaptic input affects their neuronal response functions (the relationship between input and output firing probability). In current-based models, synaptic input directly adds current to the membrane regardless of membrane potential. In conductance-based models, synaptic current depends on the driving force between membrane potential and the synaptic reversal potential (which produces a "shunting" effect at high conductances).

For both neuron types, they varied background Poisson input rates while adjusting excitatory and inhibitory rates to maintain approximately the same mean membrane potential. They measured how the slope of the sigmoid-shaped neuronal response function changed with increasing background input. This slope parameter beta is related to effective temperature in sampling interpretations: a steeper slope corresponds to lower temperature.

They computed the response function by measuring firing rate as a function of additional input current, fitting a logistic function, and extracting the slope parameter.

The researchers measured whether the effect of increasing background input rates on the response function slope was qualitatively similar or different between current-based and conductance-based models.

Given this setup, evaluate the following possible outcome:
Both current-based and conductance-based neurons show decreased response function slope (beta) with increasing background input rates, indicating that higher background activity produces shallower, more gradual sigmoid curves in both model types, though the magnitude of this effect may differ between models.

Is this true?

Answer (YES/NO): YES